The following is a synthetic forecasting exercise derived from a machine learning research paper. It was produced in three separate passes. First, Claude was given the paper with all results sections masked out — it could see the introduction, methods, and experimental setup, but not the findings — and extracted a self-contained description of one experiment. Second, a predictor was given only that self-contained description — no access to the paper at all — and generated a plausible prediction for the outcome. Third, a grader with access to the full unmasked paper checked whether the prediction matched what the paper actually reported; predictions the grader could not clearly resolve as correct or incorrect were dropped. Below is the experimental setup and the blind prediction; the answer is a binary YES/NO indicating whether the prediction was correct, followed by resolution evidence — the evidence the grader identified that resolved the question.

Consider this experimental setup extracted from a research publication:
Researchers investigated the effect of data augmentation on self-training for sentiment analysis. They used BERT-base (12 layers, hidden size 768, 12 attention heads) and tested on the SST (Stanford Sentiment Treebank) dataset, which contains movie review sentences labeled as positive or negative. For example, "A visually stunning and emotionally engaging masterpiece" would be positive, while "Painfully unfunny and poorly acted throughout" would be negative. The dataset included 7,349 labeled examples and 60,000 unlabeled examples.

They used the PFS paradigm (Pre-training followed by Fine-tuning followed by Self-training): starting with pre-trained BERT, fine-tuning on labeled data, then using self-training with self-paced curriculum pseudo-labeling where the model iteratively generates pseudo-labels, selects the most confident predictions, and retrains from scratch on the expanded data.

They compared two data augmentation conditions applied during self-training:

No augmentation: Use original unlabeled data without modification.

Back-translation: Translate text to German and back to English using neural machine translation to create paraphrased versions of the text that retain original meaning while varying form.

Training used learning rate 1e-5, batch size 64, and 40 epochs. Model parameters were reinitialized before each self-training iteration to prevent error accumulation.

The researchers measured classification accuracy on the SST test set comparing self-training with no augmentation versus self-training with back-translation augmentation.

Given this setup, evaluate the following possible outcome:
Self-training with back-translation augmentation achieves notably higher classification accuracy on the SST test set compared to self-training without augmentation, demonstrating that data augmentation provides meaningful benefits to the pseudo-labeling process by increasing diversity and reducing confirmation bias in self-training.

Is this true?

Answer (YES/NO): YES